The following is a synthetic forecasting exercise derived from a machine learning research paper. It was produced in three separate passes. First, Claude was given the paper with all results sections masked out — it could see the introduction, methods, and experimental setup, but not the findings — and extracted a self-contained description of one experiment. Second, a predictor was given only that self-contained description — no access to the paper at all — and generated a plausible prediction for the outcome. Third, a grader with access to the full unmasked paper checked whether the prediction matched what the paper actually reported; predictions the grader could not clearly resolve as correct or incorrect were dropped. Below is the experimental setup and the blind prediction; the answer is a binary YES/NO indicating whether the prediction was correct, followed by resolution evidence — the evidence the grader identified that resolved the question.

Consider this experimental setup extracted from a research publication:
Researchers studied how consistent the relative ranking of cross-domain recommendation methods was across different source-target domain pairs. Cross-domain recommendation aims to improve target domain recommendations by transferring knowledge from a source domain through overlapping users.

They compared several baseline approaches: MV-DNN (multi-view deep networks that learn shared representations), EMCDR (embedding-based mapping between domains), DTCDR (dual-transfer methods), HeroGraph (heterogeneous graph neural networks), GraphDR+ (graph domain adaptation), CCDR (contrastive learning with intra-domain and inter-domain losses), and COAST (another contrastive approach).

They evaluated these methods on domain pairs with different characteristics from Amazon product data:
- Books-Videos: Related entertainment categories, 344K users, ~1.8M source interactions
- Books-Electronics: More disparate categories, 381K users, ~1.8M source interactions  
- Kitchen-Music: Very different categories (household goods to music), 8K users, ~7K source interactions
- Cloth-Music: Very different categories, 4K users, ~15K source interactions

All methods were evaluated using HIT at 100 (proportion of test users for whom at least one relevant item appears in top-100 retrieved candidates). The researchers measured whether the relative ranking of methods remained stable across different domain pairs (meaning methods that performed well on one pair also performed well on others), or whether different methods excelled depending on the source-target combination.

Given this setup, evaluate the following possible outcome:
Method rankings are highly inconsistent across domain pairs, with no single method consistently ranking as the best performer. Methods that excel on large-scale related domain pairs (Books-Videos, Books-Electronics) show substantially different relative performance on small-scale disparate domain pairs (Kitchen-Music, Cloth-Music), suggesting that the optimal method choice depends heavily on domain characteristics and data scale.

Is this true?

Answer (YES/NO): NO